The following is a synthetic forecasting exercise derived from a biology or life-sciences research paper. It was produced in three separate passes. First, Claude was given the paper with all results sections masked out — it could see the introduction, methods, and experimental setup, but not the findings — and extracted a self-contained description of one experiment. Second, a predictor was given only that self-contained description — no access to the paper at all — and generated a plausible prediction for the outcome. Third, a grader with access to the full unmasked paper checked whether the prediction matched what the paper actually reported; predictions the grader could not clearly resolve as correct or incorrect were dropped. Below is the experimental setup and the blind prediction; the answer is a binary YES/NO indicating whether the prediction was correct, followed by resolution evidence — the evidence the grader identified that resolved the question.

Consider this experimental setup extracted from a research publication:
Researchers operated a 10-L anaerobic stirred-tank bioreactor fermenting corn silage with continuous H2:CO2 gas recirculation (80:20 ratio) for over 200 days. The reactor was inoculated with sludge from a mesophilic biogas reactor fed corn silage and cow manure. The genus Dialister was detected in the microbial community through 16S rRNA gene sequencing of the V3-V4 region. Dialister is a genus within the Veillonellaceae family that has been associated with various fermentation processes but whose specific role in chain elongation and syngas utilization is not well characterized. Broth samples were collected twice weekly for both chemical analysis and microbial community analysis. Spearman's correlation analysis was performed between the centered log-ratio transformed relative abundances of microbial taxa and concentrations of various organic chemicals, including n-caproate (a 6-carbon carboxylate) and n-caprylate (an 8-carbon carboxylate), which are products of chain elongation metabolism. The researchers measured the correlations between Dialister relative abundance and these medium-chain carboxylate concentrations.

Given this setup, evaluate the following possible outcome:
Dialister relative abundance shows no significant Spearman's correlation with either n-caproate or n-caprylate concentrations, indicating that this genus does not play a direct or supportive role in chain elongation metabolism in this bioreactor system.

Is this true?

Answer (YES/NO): NO